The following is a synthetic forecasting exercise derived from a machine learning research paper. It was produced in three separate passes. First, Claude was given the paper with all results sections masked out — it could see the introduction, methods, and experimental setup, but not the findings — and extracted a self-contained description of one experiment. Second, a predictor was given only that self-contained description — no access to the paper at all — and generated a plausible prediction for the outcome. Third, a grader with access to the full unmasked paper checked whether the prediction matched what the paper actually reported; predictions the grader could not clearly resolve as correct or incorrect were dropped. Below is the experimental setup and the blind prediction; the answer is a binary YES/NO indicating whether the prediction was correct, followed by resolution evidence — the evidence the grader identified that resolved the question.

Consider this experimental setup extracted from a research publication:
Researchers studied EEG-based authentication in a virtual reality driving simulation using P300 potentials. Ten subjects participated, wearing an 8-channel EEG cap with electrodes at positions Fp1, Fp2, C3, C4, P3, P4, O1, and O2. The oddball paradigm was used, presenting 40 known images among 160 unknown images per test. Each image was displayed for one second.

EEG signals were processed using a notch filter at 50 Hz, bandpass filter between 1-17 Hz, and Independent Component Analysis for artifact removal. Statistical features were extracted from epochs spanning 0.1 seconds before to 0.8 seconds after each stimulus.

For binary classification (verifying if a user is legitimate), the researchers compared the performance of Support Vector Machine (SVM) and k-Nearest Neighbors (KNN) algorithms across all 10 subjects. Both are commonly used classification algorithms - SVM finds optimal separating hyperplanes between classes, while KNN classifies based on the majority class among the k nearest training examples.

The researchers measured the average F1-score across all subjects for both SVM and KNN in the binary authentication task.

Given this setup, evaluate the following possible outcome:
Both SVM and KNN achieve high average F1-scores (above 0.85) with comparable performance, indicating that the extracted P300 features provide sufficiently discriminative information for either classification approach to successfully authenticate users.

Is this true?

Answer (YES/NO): NO